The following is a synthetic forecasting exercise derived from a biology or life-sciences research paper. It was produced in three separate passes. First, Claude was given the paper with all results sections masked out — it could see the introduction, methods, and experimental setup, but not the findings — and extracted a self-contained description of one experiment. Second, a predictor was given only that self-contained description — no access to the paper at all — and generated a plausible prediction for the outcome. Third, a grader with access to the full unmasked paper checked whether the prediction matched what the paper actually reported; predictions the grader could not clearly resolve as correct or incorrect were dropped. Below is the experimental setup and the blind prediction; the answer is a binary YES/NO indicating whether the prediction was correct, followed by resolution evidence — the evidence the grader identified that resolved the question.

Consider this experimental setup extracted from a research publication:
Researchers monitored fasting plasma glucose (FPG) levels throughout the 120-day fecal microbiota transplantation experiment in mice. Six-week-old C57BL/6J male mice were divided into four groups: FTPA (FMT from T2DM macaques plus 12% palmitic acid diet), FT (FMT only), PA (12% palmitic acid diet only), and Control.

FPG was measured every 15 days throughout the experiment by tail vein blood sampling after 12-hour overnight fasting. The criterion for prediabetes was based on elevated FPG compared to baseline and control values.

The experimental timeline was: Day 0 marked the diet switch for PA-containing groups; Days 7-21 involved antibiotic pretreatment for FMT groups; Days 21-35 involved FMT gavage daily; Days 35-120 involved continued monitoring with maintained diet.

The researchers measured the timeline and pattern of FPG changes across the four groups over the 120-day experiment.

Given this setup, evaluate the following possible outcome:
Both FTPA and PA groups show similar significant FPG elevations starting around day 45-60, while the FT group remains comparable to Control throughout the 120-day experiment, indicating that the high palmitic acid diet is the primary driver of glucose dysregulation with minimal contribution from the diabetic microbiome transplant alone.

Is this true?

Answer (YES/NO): NO